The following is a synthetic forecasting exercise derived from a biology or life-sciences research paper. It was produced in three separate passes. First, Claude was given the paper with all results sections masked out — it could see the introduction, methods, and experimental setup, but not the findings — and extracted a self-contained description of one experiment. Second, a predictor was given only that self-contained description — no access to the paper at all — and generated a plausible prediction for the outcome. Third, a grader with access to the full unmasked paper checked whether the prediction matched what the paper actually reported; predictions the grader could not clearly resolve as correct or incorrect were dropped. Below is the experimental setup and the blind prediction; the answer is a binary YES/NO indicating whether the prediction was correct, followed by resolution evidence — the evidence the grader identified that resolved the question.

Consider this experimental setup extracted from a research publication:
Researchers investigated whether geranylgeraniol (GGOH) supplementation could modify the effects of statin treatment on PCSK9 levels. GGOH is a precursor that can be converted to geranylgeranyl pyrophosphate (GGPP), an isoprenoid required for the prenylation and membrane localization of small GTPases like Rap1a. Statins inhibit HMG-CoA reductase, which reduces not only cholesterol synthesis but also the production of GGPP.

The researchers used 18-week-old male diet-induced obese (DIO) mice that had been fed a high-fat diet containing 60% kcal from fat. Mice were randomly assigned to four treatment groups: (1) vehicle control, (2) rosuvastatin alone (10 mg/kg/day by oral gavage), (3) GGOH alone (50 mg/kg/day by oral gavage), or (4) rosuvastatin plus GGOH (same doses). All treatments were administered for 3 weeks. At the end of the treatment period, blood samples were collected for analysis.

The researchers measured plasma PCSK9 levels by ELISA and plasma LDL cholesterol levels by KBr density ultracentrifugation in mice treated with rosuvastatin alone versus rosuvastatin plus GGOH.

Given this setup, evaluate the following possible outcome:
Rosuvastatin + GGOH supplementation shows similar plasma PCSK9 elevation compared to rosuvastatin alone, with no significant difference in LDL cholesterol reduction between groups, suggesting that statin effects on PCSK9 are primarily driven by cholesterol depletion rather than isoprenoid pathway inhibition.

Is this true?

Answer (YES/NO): NO